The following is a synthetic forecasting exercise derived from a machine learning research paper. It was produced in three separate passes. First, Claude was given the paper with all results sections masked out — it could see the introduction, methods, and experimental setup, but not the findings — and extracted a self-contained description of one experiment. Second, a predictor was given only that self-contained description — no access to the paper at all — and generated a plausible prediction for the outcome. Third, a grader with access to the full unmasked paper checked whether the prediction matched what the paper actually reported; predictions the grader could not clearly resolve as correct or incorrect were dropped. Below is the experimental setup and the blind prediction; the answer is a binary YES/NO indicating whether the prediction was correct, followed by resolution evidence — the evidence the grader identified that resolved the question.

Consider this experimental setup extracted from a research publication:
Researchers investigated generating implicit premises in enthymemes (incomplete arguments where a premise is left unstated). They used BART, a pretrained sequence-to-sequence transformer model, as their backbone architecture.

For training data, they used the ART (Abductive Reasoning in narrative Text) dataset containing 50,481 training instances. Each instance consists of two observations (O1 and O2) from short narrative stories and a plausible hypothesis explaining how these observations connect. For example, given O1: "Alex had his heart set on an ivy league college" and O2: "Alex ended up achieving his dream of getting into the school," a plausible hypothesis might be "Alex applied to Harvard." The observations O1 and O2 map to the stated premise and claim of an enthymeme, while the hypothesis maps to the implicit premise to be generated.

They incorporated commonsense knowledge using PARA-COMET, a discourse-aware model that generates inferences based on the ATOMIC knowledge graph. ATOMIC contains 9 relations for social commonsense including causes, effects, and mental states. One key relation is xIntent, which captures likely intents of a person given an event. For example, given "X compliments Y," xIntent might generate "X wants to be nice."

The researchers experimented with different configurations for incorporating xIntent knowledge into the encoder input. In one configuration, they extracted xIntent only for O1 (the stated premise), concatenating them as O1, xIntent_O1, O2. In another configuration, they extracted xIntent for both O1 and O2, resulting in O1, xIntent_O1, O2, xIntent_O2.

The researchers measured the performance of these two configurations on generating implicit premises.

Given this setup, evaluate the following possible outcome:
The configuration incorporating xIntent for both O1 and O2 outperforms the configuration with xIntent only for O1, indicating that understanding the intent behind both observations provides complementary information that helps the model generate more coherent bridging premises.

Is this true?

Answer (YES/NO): NO